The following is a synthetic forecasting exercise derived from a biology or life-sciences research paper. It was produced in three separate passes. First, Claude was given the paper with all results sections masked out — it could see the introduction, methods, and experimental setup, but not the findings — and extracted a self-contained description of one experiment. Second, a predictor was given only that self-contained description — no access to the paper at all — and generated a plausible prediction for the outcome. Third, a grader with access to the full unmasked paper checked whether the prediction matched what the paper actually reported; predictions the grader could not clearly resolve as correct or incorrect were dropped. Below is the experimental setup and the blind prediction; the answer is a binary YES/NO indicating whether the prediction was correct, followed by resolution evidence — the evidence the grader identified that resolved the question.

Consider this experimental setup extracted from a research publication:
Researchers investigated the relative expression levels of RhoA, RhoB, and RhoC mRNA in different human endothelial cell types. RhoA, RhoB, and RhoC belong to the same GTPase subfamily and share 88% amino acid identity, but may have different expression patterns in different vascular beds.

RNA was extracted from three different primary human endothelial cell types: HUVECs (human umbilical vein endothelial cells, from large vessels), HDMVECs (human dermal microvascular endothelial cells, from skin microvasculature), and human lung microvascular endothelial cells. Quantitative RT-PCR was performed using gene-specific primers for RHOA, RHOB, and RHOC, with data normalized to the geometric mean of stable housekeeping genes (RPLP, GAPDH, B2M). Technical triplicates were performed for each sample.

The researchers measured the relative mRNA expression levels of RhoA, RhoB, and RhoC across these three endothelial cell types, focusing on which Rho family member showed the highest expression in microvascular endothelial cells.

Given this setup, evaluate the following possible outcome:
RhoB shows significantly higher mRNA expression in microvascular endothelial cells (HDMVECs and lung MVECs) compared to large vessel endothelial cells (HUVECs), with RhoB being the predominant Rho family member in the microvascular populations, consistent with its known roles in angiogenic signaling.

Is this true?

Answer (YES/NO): NO